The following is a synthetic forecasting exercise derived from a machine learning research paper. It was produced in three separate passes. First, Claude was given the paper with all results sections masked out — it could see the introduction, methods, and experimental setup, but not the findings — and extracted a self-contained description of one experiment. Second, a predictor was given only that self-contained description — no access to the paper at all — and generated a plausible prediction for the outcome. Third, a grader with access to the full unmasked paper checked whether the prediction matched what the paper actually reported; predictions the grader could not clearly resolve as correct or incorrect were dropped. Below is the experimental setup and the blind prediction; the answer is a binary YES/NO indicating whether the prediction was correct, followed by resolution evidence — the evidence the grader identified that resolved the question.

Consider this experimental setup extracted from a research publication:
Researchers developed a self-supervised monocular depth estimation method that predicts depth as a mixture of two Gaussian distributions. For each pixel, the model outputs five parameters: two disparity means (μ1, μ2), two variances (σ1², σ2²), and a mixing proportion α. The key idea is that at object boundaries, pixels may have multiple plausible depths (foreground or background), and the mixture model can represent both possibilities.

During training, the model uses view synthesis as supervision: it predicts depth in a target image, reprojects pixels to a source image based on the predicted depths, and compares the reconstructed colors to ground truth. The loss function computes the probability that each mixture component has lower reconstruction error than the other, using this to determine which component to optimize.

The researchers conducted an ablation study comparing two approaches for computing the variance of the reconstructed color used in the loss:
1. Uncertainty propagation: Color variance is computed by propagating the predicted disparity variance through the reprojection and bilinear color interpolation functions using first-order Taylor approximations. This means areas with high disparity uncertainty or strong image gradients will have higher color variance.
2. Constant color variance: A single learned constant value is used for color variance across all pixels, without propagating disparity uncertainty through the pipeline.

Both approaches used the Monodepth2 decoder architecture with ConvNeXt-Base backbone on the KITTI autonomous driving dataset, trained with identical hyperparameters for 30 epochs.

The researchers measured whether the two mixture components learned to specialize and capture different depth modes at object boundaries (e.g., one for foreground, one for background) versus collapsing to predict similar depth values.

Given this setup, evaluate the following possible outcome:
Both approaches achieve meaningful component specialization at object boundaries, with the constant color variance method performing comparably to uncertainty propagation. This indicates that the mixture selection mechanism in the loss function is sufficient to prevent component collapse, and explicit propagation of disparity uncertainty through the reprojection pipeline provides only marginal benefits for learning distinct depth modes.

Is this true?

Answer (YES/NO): NO